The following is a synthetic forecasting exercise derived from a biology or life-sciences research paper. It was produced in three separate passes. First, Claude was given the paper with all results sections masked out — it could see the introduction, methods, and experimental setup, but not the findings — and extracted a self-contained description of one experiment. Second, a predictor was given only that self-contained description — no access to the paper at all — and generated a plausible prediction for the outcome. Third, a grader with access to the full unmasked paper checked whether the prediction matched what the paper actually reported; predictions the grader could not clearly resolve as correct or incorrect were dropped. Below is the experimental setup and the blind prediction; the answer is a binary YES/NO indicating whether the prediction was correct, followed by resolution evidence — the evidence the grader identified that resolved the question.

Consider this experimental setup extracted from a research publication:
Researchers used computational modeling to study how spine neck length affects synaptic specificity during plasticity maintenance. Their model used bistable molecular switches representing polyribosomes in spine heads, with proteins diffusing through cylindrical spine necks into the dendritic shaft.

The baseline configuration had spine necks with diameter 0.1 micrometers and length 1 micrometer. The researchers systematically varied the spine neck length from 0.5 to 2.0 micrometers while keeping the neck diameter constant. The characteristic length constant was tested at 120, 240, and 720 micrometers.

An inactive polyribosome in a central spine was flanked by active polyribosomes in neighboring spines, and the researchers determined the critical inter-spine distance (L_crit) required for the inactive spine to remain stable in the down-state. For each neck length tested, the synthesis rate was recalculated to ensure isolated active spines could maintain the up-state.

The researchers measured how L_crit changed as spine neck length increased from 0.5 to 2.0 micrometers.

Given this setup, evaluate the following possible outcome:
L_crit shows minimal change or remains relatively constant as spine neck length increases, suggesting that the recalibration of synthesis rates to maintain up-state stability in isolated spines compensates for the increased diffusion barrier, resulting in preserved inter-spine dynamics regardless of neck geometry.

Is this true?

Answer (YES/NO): NO